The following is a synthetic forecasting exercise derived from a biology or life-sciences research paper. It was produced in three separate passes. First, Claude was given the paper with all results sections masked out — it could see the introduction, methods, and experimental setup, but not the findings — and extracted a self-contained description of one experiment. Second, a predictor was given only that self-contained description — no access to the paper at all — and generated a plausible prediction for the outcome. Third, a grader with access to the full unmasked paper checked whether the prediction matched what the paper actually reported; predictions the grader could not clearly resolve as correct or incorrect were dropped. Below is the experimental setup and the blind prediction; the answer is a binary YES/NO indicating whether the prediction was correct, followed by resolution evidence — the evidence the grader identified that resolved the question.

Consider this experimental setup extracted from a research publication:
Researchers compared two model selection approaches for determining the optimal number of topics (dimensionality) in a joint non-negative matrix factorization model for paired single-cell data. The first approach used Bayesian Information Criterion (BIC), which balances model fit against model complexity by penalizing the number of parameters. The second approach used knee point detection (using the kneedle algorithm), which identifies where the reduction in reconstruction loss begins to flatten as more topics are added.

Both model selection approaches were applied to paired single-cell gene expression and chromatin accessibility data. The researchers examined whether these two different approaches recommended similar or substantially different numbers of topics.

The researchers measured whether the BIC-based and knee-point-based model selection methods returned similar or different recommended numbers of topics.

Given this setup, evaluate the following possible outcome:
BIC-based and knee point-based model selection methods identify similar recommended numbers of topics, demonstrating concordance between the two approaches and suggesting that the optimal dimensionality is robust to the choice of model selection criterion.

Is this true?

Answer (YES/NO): YES